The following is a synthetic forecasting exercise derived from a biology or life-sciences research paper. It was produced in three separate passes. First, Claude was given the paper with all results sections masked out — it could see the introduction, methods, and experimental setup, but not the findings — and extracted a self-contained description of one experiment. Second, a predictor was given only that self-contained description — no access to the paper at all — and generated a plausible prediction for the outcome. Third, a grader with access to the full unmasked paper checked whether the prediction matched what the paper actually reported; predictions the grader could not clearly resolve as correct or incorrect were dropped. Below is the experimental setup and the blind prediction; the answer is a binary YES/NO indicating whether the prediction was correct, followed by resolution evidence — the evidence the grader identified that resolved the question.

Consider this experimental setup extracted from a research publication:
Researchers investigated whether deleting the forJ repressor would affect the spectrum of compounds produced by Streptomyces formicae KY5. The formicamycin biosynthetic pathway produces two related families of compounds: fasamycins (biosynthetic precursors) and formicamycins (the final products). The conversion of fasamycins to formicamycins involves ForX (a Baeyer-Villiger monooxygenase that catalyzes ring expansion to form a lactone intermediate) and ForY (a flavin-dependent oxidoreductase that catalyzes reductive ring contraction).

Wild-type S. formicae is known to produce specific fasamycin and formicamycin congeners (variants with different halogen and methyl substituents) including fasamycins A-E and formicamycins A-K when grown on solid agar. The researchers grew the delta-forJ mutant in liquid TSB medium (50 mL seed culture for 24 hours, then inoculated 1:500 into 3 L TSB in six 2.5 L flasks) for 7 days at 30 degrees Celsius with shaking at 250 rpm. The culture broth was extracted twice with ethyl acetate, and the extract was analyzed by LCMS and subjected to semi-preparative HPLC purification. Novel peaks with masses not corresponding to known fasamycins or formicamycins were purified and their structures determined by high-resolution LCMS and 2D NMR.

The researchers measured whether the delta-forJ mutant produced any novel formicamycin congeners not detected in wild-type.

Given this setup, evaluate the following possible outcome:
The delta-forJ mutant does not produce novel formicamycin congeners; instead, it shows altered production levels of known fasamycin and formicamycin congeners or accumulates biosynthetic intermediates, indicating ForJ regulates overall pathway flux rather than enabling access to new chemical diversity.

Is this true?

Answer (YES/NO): NO